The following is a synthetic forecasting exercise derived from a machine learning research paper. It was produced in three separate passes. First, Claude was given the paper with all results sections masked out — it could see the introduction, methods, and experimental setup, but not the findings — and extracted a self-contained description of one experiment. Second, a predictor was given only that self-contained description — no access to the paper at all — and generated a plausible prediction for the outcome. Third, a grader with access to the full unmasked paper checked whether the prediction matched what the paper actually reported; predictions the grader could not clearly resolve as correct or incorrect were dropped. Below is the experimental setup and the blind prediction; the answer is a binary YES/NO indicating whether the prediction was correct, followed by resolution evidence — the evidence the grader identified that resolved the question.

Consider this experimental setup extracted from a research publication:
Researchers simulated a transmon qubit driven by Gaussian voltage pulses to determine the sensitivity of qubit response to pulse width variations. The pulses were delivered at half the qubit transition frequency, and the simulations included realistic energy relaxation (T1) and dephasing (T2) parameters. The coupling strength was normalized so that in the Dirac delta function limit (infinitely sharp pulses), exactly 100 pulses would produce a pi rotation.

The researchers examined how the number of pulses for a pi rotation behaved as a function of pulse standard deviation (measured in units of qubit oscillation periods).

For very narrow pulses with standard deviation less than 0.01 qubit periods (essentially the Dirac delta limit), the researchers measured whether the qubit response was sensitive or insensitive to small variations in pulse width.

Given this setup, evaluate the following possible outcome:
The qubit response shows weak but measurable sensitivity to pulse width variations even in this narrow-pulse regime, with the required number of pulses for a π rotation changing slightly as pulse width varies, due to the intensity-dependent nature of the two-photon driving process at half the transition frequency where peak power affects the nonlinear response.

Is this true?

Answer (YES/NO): NO